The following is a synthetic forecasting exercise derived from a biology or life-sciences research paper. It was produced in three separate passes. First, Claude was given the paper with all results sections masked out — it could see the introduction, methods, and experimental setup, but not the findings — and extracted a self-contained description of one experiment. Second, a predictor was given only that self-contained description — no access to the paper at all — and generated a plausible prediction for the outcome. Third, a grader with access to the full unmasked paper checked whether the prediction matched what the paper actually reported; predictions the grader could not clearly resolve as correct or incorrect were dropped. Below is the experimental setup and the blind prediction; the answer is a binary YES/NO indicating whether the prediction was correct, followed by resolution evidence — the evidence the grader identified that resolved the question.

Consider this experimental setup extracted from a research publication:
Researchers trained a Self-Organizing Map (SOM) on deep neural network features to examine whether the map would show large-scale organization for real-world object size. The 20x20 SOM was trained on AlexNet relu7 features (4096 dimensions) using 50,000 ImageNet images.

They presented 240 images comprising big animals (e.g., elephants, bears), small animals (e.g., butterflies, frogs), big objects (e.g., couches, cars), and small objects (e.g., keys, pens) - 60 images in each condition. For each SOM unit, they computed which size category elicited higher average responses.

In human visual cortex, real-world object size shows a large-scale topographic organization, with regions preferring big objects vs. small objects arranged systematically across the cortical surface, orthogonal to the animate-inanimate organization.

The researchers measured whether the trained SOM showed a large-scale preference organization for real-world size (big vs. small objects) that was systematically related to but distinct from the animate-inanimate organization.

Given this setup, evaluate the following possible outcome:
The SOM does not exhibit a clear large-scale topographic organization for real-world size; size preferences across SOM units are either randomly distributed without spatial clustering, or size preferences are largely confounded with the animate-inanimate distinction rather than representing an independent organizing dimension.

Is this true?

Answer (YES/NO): NO